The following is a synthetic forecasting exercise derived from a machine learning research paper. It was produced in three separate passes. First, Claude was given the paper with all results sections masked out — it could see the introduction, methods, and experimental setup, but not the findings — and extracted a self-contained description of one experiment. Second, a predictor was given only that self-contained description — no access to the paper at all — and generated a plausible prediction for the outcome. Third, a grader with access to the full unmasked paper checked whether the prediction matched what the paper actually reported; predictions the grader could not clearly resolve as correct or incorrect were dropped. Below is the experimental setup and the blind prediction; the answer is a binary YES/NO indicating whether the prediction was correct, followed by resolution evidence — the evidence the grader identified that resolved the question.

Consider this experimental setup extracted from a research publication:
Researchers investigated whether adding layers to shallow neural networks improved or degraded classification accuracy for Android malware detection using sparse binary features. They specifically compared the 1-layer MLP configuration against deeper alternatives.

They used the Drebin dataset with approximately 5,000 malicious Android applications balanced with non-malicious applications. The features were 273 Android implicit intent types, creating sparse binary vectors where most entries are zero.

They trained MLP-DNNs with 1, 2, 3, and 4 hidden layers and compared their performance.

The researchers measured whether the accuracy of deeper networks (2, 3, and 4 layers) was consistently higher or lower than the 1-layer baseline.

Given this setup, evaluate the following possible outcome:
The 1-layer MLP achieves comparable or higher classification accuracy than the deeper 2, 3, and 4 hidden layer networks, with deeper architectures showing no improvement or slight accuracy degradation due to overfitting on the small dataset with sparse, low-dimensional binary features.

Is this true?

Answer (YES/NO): NO